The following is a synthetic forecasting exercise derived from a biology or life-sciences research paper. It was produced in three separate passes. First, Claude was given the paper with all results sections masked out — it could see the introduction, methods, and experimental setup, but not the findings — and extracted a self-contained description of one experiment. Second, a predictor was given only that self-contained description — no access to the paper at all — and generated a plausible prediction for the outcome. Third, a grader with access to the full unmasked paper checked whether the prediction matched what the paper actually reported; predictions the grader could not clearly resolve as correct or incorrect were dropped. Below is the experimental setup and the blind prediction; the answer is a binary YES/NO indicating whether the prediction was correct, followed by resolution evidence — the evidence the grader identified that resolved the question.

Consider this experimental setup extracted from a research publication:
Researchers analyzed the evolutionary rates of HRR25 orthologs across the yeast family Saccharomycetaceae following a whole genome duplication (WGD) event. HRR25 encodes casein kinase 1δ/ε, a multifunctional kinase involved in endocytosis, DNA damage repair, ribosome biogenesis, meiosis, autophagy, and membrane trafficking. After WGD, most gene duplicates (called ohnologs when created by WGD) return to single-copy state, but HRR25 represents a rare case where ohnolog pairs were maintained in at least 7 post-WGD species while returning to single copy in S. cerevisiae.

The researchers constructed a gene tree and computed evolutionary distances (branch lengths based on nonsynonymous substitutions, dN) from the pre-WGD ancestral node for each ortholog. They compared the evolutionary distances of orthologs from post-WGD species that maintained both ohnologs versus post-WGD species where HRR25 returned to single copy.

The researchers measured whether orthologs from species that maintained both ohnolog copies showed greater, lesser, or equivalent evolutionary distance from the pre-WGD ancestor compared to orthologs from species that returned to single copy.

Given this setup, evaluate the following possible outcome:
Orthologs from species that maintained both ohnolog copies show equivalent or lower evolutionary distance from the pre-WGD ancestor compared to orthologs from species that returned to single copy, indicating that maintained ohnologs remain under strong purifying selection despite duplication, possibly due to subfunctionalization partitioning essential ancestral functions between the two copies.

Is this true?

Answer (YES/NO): NO